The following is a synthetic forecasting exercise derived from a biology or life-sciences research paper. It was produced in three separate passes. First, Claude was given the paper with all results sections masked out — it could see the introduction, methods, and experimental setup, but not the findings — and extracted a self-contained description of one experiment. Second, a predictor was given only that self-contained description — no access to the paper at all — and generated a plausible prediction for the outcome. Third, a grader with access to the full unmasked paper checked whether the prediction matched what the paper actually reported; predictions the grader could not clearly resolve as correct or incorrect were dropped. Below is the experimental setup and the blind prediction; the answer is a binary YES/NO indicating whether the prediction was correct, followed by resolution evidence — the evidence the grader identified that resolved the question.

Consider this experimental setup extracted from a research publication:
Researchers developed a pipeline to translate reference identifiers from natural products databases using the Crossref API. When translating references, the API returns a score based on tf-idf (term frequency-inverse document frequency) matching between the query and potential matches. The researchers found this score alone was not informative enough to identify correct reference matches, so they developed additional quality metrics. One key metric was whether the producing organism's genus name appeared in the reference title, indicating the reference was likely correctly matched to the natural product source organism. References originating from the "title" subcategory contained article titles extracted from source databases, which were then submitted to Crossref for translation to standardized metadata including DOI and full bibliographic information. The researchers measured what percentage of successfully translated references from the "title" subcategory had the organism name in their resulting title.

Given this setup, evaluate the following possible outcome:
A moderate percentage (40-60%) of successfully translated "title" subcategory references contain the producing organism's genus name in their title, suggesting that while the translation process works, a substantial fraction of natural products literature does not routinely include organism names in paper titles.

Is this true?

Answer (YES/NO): NO